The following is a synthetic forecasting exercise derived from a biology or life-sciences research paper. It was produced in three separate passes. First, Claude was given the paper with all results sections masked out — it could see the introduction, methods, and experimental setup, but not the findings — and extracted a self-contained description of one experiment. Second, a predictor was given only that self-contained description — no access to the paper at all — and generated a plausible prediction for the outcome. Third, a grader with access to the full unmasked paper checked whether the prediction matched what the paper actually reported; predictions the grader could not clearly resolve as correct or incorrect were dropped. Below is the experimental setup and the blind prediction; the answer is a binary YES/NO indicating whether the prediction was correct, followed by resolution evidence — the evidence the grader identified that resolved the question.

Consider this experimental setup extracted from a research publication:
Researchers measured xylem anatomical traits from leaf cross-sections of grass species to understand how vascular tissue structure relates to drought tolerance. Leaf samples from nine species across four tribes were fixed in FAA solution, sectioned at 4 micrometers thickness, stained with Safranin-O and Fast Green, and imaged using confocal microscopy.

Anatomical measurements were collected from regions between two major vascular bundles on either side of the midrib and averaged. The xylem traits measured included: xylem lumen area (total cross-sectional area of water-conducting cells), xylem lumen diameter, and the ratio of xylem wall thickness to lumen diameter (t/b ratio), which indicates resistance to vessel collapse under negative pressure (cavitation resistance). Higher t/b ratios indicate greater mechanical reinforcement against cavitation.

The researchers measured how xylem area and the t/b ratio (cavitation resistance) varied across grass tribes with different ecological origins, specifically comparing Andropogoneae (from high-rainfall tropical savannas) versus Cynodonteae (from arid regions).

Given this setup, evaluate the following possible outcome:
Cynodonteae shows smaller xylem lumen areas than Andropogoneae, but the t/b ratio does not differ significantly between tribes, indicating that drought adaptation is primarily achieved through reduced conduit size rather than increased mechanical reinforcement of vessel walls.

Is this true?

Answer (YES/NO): NO